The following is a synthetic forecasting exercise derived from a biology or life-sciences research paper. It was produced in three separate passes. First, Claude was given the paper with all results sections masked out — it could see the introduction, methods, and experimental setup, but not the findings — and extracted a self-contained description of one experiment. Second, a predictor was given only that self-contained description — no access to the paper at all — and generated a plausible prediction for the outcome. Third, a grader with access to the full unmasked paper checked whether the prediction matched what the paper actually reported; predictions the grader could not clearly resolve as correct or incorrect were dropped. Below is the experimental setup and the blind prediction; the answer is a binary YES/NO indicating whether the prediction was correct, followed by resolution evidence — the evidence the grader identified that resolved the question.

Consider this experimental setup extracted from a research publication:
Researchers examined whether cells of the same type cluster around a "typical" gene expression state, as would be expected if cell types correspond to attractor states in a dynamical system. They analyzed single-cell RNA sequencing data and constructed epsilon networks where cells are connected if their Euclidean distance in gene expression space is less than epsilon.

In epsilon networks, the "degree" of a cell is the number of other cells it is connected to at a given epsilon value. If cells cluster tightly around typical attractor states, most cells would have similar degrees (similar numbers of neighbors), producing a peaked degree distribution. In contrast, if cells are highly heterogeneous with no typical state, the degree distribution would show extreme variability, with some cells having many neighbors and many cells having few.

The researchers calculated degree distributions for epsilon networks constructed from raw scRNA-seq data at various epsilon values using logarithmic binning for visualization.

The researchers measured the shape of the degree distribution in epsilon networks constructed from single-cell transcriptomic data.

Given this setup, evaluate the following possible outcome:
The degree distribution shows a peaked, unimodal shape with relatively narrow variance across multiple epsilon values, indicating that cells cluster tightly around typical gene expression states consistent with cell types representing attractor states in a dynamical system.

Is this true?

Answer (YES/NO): NO